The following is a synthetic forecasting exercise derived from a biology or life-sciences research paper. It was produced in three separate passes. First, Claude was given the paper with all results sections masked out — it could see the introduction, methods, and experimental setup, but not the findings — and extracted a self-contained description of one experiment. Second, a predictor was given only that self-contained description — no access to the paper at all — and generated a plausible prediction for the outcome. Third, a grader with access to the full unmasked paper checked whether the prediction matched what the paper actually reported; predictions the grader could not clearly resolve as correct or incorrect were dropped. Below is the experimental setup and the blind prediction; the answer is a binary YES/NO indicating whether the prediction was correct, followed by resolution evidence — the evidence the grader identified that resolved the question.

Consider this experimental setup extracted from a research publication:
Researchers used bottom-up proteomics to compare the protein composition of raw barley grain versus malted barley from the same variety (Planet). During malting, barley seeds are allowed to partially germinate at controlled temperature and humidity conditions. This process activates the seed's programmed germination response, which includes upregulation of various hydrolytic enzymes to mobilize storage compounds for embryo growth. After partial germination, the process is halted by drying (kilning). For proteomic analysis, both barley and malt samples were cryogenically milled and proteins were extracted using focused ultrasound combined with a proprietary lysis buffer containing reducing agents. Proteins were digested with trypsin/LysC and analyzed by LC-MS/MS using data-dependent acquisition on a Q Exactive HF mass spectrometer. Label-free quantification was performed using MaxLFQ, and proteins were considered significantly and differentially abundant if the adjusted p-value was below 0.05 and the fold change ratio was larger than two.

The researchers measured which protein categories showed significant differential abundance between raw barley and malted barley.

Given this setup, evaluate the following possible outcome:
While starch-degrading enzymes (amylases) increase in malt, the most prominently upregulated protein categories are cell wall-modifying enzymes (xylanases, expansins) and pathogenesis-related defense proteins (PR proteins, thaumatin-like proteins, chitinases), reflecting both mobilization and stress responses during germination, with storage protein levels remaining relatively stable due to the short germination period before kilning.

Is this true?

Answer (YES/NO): NO